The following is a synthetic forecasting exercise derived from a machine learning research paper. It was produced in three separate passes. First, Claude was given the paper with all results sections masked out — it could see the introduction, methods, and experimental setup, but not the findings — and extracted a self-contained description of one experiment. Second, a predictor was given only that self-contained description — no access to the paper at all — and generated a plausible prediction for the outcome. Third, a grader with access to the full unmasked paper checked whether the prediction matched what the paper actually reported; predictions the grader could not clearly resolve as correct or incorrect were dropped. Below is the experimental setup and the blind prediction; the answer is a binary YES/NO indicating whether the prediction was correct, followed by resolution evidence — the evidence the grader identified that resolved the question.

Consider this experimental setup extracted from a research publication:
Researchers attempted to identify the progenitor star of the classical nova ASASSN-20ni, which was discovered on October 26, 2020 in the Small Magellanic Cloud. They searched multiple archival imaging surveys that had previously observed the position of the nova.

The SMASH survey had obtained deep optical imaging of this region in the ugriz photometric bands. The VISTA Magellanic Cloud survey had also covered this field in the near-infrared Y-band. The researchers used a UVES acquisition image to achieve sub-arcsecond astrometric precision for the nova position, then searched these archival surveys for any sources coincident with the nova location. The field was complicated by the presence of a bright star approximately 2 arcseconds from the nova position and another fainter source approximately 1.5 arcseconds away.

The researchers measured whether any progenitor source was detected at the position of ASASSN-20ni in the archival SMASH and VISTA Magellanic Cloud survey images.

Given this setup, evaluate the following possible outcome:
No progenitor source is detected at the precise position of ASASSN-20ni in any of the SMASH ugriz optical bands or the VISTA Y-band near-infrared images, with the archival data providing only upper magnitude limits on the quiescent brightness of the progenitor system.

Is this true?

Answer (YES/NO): YES